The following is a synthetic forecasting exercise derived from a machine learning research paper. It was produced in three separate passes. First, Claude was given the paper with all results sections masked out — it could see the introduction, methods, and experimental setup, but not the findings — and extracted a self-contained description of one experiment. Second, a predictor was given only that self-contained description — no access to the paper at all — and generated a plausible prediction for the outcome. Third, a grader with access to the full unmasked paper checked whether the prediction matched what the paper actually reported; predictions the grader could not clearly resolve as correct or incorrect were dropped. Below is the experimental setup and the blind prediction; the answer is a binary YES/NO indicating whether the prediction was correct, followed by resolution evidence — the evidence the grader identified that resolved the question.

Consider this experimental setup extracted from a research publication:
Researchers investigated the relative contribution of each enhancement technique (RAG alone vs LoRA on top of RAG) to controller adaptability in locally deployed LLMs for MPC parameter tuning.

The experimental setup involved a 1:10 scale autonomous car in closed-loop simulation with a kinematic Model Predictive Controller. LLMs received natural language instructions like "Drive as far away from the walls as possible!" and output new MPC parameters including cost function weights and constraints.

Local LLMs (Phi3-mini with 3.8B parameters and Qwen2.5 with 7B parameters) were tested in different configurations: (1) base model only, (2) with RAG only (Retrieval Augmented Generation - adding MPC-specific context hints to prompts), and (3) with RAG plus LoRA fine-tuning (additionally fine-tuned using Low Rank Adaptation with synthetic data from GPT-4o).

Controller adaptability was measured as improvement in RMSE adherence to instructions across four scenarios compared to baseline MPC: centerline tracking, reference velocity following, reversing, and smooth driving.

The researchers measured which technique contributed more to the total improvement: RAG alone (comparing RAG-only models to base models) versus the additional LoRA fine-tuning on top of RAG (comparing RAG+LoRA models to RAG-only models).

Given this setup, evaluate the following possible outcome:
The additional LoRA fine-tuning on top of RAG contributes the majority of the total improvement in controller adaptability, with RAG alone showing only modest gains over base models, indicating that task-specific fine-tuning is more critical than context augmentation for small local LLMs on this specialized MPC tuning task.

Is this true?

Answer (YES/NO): NO